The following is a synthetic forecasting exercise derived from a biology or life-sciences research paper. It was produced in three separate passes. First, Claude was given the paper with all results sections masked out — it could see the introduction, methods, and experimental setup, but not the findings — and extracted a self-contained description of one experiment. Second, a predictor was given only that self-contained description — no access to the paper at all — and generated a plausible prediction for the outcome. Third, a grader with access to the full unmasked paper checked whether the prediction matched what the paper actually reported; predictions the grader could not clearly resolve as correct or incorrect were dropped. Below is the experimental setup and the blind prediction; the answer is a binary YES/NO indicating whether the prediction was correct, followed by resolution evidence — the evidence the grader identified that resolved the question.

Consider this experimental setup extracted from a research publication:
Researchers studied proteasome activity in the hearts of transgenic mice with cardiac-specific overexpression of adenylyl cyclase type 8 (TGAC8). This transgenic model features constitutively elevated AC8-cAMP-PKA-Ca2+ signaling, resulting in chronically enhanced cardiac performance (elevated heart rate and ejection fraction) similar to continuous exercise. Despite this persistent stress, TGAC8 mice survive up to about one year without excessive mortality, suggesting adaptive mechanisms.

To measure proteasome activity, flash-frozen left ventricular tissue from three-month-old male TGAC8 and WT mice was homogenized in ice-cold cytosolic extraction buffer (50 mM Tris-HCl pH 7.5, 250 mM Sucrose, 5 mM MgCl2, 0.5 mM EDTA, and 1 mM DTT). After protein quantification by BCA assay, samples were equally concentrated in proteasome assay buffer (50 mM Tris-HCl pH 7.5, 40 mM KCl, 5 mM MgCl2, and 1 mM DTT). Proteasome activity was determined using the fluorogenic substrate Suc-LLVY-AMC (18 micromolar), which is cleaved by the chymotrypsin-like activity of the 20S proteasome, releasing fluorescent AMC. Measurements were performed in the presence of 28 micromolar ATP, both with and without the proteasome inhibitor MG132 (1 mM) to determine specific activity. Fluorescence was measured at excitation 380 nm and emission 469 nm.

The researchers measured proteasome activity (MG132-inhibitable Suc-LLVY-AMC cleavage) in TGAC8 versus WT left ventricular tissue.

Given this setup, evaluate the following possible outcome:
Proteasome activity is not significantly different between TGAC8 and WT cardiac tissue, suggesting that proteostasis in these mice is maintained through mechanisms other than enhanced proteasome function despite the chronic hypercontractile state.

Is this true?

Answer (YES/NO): NO